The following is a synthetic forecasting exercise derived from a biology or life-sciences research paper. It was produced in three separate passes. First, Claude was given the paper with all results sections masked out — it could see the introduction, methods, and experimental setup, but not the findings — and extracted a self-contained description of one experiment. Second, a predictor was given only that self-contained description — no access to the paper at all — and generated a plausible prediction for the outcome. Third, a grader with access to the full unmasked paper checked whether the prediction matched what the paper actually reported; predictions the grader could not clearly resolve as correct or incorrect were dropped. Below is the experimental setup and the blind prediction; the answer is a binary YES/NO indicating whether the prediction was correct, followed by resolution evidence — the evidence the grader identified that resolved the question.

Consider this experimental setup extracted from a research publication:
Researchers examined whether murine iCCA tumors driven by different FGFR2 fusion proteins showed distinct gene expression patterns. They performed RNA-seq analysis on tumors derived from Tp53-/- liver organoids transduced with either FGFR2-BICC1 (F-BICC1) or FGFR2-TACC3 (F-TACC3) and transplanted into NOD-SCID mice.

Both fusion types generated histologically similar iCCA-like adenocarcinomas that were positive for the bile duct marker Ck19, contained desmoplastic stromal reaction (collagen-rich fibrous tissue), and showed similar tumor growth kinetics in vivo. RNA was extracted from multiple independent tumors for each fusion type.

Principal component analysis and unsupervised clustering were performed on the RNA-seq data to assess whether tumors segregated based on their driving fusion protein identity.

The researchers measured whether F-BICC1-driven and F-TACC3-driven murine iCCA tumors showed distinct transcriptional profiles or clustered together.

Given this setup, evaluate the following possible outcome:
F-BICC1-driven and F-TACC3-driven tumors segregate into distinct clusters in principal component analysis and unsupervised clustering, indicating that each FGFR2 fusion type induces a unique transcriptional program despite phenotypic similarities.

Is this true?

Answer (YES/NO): YES